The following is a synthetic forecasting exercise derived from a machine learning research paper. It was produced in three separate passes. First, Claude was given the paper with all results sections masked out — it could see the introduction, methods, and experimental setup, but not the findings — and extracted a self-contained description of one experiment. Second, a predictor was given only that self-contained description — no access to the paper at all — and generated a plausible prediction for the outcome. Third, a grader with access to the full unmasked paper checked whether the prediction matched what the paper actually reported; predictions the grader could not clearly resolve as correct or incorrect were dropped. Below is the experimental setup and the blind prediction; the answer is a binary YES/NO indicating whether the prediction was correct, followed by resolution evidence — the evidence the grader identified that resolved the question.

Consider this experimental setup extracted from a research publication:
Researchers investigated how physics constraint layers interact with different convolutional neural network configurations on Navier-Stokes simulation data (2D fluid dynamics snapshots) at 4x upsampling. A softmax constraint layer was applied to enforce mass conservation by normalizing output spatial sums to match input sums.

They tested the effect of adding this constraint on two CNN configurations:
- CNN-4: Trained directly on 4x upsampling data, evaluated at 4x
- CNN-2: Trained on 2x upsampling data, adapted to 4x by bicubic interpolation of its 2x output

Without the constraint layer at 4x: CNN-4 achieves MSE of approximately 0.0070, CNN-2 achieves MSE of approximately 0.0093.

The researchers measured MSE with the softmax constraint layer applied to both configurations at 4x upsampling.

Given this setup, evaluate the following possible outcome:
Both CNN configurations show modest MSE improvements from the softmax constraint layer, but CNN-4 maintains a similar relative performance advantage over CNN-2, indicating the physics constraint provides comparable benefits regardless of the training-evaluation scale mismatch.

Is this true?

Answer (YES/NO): NO